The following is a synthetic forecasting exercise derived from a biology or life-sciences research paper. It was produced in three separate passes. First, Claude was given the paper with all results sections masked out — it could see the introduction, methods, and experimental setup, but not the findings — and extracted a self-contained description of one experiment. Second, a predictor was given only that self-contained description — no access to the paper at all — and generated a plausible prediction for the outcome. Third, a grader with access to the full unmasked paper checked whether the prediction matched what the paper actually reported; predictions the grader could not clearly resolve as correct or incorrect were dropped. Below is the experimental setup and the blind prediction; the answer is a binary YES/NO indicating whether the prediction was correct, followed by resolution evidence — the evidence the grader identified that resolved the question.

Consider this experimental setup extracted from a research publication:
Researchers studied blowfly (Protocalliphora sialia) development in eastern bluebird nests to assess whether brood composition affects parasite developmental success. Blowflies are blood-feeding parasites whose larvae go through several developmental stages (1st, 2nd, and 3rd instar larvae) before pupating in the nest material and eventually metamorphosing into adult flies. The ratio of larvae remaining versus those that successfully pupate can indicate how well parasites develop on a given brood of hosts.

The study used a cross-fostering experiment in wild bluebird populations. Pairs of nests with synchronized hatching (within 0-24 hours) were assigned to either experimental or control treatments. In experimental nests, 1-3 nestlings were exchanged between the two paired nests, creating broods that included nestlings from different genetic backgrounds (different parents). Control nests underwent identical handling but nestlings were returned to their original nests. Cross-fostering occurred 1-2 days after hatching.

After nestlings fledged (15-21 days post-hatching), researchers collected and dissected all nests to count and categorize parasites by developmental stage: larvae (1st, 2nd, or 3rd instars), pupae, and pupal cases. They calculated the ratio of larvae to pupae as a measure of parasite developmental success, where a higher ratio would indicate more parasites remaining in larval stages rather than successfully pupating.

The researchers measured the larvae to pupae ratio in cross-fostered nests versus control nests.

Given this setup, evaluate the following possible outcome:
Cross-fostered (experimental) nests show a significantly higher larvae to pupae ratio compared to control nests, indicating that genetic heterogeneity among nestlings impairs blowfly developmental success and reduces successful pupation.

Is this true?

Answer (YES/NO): NO